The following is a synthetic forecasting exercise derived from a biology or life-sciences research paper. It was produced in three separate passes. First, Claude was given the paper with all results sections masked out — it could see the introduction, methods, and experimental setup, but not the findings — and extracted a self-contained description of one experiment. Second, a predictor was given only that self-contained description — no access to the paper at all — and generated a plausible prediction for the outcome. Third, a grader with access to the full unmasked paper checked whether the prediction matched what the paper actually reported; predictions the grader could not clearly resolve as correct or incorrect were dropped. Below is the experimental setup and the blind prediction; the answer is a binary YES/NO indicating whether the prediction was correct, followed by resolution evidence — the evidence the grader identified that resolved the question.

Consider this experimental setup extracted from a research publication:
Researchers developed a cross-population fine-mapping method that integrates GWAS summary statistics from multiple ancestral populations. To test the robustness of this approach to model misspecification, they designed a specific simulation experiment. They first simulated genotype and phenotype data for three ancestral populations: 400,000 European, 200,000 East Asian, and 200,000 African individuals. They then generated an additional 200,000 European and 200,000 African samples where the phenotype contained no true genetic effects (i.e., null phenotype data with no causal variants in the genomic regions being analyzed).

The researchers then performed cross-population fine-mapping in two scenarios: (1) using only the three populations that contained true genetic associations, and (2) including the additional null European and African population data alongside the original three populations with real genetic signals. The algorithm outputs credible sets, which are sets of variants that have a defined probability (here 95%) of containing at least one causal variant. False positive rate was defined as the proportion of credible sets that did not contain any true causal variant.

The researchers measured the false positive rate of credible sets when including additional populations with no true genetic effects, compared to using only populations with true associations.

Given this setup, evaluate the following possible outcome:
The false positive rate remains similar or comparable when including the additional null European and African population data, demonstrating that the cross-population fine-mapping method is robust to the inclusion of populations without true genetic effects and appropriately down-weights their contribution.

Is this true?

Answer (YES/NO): YES